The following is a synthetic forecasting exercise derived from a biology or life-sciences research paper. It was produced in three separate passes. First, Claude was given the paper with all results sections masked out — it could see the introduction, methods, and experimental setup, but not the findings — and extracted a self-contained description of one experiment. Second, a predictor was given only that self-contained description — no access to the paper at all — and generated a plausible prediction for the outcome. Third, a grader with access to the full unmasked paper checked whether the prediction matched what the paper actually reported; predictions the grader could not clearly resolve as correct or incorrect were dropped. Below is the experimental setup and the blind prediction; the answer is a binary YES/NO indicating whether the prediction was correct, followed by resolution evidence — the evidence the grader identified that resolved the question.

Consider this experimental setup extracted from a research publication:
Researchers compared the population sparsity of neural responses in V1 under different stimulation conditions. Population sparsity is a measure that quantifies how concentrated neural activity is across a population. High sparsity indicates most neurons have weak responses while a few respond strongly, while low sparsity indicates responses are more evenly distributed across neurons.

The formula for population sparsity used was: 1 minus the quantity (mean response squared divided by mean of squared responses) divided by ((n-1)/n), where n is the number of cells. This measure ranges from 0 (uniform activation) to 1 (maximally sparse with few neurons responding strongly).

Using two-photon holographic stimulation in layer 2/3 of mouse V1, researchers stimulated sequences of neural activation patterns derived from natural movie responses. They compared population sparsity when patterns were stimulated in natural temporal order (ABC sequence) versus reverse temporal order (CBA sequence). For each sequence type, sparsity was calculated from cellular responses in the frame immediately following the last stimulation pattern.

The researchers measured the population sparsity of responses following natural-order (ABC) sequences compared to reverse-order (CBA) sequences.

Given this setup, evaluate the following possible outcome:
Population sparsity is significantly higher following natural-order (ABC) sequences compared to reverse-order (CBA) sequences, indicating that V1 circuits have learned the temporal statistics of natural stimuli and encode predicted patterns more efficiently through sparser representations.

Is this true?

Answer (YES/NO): YES